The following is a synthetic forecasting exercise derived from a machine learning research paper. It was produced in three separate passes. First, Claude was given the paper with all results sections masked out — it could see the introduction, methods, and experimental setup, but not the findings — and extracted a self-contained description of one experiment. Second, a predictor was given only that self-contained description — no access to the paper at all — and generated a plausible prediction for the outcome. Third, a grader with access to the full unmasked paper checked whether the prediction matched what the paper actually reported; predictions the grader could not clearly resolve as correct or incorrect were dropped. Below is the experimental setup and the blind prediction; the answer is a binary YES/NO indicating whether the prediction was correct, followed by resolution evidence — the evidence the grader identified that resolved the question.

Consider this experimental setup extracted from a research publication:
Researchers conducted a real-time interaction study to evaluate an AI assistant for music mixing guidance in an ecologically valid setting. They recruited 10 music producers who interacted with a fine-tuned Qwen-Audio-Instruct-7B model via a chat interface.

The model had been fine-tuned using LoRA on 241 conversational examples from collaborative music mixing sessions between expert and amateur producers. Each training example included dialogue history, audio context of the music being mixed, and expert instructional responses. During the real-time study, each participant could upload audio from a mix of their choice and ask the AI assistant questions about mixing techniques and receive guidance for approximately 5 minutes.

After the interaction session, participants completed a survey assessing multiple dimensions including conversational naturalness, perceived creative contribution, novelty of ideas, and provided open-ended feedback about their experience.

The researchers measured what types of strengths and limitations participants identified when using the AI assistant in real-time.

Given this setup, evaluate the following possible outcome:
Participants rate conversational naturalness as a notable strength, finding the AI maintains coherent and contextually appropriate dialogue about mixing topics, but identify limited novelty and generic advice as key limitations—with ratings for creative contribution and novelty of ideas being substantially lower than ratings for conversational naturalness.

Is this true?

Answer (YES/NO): NO